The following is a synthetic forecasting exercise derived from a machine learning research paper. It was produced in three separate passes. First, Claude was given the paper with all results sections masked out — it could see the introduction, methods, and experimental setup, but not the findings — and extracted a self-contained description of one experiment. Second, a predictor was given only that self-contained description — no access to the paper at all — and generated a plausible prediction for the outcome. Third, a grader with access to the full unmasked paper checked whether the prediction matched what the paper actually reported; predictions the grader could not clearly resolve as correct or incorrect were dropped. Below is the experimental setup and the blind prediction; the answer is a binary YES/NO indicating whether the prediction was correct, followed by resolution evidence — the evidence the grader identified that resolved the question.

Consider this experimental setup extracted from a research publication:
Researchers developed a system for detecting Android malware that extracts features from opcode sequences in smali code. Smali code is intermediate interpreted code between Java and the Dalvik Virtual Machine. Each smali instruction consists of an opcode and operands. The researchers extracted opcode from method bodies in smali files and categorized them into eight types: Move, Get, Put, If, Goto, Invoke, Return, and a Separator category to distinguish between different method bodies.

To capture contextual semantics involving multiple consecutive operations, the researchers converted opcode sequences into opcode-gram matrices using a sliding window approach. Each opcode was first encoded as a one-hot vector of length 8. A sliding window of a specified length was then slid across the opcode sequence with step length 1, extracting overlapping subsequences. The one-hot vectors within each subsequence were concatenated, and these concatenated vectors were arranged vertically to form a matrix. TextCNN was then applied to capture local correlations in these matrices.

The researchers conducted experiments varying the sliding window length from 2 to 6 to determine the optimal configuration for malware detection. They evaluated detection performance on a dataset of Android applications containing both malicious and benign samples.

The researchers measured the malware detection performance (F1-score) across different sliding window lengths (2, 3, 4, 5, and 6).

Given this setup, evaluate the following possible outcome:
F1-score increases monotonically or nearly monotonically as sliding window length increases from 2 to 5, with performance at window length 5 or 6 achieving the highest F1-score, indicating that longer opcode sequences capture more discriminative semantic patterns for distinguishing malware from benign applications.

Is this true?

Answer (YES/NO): NO